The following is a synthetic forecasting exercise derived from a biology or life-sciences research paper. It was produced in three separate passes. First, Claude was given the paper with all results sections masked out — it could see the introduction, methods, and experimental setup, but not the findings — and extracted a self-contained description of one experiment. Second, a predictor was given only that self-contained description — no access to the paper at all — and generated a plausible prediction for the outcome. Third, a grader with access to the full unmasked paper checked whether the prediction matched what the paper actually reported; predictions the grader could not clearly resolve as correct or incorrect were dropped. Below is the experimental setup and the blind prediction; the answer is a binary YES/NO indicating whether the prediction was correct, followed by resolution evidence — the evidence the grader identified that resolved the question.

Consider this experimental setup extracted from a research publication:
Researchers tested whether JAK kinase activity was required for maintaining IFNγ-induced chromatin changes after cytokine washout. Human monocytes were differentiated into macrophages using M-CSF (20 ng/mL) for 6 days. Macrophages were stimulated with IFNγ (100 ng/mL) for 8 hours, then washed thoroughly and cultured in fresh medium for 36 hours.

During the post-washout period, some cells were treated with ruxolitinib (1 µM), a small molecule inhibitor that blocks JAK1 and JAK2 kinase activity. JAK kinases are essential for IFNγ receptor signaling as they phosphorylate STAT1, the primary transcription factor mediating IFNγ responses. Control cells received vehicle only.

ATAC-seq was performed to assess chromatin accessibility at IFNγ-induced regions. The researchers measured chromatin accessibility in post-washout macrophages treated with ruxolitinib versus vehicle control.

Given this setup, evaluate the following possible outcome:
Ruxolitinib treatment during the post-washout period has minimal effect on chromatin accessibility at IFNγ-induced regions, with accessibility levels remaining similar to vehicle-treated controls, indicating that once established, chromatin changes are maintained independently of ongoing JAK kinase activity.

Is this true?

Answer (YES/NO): NO